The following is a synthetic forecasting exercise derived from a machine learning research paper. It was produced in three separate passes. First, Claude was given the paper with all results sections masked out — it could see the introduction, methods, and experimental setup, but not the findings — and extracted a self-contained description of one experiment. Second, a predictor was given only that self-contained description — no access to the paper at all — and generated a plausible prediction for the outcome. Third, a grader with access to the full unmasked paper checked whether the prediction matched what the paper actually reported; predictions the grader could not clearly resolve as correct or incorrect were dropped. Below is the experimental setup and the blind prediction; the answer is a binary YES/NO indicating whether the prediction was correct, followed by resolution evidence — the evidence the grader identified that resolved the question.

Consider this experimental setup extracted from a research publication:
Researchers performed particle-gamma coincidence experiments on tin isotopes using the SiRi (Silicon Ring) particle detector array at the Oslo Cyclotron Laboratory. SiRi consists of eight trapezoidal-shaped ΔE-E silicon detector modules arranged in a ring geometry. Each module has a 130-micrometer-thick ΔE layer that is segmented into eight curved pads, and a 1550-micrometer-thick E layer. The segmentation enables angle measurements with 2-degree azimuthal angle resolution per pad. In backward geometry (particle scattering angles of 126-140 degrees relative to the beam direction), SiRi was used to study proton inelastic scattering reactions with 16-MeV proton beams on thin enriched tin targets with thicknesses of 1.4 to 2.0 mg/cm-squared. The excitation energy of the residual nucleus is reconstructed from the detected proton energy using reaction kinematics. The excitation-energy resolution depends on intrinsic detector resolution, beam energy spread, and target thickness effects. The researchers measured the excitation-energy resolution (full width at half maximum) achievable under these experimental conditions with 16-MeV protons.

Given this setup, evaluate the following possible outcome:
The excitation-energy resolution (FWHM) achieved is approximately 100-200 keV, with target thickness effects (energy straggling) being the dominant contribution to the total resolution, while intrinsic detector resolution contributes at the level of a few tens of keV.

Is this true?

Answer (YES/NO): NO